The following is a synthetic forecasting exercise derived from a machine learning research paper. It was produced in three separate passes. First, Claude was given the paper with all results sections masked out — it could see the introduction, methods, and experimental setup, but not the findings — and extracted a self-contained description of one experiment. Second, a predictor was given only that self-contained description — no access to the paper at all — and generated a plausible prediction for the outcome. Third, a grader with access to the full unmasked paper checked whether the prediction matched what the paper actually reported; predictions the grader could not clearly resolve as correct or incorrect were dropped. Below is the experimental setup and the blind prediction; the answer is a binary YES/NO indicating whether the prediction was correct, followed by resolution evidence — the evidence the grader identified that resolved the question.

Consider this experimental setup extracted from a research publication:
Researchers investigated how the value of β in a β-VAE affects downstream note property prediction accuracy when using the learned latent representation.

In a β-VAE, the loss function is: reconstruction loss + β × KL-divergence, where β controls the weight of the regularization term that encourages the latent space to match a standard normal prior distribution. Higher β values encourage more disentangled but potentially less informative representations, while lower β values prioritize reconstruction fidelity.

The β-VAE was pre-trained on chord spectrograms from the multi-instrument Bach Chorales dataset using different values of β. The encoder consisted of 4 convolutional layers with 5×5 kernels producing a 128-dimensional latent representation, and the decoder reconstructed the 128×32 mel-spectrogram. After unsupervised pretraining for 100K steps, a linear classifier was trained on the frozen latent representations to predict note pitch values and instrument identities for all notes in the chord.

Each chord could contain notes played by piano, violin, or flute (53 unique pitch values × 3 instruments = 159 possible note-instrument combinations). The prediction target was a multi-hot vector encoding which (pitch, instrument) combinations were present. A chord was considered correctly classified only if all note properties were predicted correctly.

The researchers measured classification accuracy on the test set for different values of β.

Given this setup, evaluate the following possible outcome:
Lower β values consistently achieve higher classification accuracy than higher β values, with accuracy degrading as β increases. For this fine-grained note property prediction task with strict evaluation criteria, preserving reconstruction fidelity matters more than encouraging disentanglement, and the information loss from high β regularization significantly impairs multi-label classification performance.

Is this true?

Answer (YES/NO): YES